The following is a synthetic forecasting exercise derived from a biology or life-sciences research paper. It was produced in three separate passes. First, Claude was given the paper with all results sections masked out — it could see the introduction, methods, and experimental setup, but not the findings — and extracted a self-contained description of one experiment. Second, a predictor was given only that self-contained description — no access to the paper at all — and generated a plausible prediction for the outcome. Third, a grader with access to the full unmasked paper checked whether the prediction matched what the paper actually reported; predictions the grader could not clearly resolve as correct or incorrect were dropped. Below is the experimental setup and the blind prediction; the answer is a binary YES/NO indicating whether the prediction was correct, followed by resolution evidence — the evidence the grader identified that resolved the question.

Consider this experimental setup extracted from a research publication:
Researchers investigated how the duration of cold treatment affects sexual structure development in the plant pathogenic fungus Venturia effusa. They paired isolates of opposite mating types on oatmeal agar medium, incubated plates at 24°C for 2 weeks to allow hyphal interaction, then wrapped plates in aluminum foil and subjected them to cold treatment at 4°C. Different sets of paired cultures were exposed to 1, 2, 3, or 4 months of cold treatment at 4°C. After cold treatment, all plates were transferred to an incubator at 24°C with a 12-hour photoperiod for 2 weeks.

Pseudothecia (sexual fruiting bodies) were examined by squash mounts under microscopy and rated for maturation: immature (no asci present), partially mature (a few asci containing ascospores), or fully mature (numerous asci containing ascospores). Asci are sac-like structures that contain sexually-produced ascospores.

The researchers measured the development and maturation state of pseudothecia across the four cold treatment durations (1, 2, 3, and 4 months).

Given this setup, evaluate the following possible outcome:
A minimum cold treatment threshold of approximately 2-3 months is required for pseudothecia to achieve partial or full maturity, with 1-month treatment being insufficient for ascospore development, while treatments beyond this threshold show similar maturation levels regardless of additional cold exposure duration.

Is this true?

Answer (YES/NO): NO